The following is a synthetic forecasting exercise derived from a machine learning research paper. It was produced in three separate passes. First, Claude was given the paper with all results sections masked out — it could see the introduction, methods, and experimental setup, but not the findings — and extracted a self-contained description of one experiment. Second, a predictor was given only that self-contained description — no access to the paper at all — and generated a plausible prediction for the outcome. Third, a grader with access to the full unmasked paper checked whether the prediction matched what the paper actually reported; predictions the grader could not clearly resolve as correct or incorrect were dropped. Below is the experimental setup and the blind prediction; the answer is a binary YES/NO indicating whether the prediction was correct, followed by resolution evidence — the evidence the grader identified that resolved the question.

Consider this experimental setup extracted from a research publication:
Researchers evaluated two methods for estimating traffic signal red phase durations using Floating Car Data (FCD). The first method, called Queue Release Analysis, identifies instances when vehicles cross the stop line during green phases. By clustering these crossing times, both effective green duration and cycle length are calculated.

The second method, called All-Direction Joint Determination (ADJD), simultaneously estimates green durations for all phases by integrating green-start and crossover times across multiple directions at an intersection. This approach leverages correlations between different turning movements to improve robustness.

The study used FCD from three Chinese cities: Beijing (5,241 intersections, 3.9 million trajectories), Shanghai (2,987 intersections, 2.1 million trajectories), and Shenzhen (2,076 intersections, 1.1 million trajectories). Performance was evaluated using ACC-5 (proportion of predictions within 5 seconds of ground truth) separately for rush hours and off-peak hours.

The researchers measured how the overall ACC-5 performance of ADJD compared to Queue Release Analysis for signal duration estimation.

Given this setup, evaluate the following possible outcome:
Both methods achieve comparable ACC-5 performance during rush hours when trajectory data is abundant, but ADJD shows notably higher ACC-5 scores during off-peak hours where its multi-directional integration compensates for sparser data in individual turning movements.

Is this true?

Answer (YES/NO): NO